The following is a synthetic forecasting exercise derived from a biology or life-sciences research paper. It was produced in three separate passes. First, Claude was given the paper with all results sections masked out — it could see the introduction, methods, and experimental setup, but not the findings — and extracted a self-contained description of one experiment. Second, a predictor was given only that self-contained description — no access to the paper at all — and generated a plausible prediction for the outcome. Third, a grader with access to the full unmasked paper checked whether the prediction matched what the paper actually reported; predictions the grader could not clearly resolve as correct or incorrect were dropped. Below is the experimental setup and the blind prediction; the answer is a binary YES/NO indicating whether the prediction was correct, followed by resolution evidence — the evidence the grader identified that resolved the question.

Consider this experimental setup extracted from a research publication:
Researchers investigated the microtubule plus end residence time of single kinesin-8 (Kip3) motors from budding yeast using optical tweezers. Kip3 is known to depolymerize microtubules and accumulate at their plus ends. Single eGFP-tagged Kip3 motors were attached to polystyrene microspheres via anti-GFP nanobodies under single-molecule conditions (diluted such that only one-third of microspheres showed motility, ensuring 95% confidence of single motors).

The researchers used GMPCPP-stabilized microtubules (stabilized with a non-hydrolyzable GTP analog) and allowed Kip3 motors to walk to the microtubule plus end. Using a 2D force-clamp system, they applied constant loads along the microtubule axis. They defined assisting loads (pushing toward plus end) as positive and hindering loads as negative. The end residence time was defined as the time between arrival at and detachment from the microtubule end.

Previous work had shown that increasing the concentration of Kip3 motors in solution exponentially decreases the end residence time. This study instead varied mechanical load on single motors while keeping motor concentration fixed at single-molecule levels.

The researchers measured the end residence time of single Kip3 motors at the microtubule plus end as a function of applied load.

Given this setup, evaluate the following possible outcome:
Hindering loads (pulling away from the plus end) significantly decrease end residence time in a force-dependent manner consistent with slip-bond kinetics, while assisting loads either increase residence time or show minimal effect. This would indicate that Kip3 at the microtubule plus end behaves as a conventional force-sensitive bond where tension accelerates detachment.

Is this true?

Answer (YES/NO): NO